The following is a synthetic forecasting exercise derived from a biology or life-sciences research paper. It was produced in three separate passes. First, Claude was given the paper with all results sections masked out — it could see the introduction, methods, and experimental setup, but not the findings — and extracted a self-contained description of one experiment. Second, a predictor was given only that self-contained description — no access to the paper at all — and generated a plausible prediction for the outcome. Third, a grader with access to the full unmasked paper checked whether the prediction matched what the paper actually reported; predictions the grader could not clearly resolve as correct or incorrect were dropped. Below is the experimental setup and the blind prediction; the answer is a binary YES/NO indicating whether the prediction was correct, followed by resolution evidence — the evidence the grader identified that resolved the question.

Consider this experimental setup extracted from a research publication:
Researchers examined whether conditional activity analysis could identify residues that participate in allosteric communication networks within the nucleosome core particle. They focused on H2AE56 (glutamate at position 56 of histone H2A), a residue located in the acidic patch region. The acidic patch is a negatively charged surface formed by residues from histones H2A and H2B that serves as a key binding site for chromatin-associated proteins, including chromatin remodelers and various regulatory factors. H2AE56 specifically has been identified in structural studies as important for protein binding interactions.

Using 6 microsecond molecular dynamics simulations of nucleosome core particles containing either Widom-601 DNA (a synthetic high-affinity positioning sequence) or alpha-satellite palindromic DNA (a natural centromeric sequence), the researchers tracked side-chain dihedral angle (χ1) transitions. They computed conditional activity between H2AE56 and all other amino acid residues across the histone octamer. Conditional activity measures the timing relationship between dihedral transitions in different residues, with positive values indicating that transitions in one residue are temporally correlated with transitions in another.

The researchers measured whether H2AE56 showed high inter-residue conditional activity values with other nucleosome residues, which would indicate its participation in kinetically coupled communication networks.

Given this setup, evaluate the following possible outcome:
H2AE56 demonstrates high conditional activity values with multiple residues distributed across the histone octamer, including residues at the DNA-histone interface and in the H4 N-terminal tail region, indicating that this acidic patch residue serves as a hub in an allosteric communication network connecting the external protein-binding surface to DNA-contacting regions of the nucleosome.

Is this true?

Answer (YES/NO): NO